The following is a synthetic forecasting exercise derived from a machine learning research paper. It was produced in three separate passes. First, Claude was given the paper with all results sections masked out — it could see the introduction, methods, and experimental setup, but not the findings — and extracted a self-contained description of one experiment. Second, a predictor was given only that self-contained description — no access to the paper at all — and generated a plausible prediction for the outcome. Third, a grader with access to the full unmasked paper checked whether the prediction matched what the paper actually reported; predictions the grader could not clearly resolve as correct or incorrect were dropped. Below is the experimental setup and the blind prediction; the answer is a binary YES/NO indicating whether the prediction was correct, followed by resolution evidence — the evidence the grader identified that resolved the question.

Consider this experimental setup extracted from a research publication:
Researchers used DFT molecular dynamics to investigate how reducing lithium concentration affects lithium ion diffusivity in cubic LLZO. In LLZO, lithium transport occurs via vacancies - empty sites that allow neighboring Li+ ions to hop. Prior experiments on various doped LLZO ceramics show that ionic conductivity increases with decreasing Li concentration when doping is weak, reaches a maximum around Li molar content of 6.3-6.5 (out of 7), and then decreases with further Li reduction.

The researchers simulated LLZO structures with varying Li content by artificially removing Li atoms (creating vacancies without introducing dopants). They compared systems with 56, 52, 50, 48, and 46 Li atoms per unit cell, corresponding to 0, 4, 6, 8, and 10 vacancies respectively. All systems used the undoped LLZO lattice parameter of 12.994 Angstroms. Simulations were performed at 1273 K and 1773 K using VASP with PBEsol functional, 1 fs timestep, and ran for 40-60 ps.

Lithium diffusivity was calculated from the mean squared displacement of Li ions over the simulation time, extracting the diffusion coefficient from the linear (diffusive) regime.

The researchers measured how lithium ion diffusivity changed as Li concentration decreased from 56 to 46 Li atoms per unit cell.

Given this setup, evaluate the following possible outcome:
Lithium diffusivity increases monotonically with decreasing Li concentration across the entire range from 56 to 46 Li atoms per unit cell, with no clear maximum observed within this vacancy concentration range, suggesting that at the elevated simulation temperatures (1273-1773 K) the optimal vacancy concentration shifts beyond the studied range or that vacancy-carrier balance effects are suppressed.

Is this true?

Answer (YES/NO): NO